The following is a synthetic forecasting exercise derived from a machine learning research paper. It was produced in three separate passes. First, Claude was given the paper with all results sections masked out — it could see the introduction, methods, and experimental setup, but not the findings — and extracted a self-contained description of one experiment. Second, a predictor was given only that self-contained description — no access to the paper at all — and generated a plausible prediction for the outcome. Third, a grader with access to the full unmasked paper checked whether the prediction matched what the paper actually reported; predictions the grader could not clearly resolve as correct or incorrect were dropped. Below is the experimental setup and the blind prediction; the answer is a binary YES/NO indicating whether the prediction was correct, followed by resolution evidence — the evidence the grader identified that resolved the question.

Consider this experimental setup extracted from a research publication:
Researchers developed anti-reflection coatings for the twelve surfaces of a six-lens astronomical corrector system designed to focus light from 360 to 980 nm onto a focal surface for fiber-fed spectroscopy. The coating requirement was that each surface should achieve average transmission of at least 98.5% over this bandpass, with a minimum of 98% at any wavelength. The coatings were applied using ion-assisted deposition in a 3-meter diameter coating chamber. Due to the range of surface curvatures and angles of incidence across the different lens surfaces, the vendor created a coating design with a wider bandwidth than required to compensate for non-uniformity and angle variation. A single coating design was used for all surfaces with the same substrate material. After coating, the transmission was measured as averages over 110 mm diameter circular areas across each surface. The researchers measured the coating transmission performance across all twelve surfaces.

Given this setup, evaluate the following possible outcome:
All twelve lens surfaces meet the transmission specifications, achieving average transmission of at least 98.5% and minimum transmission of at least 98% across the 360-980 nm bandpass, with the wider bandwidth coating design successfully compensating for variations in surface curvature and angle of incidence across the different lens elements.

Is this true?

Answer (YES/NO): NO